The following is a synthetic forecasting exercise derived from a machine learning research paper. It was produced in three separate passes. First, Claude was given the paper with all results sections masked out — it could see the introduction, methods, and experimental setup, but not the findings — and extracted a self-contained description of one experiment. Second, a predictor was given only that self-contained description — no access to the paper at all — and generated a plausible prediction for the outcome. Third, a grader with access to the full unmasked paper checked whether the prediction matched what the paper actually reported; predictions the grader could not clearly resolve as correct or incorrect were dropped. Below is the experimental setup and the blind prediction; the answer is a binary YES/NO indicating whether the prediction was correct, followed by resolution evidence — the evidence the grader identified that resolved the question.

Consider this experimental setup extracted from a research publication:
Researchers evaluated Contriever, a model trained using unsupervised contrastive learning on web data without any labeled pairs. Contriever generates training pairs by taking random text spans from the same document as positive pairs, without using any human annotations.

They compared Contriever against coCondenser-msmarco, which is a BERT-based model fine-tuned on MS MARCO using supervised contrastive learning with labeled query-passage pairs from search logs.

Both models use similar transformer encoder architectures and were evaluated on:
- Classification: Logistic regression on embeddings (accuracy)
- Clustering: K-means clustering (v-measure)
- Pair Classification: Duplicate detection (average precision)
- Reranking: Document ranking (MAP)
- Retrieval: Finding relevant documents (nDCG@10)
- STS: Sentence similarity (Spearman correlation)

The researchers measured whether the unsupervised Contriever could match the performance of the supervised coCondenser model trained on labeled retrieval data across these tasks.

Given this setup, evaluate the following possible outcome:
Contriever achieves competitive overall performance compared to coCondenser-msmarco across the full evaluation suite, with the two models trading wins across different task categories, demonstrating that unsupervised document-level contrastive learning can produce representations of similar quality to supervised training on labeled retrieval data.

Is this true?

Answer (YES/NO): NO